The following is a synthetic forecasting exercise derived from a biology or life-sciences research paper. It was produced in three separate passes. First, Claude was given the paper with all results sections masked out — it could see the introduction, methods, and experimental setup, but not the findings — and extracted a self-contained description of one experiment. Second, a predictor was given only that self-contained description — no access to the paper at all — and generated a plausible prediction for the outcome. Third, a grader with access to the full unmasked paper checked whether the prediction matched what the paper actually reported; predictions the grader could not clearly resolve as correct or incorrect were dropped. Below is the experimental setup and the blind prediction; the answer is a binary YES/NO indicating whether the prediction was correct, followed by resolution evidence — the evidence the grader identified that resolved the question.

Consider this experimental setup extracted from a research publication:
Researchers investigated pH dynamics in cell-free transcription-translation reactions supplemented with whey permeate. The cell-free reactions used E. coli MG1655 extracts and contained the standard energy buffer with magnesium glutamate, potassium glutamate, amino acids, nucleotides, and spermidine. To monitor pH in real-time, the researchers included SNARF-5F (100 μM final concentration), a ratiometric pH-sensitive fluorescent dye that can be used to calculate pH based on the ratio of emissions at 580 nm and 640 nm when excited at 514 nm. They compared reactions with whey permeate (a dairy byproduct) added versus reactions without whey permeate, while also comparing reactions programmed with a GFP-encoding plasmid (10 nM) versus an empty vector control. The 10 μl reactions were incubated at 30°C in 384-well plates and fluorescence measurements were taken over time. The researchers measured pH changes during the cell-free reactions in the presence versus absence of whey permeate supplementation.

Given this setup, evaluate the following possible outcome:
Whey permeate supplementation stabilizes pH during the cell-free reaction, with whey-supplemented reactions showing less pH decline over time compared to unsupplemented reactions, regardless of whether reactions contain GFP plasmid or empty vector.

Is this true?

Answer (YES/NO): NO